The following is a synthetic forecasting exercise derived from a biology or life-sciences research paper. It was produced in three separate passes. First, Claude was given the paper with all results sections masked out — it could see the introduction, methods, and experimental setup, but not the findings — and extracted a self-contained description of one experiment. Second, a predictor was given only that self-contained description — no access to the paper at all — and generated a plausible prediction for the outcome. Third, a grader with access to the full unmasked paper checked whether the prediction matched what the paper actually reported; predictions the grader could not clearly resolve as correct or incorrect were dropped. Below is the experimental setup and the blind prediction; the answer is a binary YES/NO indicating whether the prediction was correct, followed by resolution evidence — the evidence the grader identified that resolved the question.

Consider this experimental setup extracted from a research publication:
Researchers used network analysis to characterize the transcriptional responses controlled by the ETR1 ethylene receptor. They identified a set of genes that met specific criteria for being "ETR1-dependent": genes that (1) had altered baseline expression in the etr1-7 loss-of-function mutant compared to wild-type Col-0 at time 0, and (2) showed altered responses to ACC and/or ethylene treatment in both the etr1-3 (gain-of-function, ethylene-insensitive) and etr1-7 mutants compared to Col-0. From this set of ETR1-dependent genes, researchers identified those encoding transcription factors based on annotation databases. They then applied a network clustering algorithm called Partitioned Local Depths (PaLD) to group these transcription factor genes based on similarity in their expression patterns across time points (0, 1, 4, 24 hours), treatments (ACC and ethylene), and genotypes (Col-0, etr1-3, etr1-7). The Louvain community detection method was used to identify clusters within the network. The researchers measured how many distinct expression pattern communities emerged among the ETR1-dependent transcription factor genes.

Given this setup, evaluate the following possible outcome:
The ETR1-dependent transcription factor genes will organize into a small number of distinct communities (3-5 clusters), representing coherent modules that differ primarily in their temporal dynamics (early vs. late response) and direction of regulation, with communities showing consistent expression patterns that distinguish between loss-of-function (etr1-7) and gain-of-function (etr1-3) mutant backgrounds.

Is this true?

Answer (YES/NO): NO